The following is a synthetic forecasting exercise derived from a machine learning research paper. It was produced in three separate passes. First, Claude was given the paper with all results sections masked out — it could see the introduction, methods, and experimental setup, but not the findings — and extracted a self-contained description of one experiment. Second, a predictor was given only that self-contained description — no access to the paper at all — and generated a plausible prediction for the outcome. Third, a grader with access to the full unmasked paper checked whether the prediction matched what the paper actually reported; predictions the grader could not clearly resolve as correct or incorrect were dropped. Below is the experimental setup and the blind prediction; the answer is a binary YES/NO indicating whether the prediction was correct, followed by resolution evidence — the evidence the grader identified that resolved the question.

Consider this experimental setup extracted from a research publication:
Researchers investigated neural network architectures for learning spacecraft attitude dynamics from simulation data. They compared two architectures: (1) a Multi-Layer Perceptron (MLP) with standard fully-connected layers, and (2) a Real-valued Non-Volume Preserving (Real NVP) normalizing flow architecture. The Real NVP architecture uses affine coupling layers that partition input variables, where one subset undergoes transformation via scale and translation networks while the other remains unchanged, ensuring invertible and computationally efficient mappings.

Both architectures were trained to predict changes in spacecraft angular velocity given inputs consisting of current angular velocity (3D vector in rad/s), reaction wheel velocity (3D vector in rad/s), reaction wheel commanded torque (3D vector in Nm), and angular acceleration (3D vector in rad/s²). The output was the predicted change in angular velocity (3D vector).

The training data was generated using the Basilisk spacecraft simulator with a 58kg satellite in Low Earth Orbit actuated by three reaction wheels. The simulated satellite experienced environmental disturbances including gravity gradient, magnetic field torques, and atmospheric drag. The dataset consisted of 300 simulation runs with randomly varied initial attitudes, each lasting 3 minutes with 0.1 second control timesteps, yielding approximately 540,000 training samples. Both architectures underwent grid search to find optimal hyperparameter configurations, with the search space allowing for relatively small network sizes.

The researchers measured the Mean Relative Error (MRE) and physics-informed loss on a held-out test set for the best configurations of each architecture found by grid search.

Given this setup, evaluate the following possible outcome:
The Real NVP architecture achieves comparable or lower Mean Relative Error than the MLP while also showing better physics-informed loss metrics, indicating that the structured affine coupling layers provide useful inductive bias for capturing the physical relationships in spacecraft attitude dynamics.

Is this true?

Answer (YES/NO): YES